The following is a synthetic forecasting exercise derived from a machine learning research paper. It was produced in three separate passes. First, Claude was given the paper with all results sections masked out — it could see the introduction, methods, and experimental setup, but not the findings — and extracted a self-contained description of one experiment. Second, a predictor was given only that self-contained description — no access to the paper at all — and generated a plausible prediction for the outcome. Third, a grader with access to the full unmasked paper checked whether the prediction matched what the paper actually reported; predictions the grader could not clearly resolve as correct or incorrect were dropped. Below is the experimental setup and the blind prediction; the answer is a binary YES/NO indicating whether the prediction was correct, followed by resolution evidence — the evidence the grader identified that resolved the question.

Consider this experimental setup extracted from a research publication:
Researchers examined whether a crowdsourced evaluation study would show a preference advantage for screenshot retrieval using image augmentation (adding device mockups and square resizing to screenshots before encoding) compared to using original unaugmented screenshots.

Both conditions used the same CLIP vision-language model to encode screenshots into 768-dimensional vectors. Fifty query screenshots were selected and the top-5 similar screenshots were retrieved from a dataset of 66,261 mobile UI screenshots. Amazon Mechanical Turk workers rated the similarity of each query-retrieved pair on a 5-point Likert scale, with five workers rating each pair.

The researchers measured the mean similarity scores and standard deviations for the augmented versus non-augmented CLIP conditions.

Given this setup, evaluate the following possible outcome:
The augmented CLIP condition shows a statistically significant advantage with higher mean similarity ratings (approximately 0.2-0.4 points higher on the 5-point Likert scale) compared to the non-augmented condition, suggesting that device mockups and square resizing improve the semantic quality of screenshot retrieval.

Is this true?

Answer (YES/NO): NO